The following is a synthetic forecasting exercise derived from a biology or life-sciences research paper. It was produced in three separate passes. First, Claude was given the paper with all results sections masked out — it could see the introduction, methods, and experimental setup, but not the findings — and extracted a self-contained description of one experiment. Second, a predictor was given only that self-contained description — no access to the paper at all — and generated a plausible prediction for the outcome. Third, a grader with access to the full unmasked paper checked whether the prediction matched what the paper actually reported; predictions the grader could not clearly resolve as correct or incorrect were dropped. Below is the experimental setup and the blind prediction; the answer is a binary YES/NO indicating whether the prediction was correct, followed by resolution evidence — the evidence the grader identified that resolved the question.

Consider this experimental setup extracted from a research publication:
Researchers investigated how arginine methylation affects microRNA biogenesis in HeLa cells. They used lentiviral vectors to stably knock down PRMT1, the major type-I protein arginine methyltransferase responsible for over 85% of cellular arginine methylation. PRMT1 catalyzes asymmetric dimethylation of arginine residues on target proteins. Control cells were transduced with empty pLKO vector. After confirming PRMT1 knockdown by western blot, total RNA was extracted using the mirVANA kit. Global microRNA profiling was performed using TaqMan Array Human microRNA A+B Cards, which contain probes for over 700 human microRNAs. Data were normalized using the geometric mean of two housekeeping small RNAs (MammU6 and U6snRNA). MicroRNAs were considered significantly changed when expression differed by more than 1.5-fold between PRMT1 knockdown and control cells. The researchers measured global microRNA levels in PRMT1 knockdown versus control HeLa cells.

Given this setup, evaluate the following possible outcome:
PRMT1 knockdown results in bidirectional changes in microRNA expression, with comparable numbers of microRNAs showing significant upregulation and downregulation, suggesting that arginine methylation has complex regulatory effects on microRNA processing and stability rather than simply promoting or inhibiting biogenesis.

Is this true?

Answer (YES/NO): NO